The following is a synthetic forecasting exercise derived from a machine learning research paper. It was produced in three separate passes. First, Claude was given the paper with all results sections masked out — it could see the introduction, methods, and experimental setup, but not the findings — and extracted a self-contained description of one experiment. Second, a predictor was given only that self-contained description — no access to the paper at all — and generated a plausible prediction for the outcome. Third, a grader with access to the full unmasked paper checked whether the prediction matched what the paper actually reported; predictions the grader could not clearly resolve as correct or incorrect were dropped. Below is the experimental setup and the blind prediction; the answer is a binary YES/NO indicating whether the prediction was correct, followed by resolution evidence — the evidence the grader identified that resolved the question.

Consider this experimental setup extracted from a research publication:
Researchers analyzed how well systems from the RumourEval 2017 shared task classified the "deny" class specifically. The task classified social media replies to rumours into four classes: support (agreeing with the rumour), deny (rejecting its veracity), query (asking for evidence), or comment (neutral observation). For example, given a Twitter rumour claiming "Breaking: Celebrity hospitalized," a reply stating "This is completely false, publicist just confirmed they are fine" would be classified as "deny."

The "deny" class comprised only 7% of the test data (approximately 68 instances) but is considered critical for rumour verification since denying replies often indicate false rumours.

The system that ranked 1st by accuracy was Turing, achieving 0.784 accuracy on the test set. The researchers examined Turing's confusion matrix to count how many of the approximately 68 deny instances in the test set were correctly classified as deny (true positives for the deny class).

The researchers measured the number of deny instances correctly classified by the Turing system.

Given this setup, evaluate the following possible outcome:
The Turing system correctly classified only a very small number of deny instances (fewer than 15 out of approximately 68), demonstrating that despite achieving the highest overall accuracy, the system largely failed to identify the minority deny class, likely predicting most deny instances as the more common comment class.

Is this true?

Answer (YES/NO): NO